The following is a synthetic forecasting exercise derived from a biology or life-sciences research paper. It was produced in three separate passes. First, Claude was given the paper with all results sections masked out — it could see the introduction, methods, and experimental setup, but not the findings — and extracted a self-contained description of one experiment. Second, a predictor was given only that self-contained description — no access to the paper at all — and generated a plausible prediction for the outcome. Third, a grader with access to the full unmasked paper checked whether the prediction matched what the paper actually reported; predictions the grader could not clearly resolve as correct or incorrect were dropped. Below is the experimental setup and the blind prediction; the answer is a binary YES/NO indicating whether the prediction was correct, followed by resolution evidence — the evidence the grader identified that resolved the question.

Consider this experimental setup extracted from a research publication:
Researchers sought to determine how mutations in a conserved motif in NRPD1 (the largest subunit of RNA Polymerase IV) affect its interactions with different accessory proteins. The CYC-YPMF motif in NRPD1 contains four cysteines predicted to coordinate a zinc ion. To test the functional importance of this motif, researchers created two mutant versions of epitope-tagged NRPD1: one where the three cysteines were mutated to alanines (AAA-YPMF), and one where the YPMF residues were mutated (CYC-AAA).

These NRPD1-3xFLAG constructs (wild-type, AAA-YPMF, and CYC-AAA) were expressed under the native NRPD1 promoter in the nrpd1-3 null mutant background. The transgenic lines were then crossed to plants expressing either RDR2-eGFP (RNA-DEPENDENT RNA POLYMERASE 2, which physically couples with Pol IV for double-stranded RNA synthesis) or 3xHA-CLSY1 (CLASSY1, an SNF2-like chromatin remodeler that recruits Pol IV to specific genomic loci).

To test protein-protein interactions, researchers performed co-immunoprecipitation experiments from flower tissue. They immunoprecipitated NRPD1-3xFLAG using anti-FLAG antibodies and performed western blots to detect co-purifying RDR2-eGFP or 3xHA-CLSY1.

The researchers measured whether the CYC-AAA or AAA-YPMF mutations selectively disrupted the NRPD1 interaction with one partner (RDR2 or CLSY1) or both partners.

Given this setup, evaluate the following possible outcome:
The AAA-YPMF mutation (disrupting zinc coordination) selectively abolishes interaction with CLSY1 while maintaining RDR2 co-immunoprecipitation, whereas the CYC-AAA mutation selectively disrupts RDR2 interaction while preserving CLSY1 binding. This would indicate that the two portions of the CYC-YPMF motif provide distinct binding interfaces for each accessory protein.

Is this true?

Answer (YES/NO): NO